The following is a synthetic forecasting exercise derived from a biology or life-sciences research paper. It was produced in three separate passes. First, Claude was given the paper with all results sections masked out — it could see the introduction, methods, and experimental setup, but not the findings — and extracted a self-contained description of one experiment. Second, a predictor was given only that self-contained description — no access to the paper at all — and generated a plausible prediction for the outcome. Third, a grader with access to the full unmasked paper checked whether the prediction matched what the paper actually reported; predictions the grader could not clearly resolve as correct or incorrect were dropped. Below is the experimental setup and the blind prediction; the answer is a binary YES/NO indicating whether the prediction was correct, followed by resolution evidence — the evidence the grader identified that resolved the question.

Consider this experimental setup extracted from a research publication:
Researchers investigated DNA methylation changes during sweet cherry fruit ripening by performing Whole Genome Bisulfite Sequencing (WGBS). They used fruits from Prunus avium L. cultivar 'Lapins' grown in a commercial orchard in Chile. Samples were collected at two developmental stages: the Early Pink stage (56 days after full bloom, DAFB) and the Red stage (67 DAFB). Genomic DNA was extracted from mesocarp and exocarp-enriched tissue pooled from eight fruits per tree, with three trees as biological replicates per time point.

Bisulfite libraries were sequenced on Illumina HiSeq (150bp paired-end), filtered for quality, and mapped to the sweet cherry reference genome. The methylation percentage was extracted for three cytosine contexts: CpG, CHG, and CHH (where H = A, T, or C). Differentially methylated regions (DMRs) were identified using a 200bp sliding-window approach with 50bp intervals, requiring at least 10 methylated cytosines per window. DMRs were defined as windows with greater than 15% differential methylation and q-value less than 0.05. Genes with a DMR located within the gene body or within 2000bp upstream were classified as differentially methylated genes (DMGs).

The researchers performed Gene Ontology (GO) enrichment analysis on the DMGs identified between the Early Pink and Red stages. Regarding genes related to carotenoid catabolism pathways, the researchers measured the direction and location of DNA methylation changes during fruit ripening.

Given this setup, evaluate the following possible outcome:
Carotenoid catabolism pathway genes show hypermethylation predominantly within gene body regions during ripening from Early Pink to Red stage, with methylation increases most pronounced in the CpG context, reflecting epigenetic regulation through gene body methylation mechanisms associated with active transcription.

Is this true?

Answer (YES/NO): NO